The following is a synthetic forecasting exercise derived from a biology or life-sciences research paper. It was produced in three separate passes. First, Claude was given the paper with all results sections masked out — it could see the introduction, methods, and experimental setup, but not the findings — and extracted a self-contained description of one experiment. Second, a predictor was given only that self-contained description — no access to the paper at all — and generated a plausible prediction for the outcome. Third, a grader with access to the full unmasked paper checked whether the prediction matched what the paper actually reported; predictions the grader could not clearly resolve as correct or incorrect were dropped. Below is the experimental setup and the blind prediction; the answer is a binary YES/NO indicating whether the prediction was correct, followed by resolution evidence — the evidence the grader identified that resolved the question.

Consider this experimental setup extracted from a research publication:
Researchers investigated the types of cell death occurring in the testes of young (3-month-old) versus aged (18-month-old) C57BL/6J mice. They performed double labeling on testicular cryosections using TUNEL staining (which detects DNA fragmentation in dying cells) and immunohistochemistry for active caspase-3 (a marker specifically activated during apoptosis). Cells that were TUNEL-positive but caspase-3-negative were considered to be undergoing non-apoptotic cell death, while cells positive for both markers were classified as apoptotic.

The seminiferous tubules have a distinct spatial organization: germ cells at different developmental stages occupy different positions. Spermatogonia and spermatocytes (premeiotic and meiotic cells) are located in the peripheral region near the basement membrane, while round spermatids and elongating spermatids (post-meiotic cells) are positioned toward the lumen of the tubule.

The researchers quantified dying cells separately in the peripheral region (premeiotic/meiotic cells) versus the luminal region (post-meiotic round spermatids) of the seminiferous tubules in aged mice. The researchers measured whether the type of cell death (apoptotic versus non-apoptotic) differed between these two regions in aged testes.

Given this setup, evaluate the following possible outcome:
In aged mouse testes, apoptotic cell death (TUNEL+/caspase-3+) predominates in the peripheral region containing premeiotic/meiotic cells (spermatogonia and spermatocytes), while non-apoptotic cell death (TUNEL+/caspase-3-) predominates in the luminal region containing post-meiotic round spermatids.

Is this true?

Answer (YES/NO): YES